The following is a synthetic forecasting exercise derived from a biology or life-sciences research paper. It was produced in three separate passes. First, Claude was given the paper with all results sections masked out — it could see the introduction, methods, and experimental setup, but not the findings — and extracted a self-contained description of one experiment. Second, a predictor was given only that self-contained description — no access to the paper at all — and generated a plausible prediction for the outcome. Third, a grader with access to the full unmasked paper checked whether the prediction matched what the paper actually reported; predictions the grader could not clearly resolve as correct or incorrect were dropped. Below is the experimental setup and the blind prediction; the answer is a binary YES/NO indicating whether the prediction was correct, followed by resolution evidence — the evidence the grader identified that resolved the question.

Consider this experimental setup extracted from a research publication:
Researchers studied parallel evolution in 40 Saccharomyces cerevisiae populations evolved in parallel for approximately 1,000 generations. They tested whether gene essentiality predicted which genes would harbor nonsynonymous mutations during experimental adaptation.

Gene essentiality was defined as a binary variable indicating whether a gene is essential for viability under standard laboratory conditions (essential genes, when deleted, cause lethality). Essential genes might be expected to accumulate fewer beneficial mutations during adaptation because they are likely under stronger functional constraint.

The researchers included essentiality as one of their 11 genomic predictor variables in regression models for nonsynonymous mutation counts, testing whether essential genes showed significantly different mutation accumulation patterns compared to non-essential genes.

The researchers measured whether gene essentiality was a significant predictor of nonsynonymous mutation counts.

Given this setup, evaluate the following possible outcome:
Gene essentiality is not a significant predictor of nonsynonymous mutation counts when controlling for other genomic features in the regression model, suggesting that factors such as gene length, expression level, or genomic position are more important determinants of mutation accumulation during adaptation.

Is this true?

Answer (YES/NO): YES